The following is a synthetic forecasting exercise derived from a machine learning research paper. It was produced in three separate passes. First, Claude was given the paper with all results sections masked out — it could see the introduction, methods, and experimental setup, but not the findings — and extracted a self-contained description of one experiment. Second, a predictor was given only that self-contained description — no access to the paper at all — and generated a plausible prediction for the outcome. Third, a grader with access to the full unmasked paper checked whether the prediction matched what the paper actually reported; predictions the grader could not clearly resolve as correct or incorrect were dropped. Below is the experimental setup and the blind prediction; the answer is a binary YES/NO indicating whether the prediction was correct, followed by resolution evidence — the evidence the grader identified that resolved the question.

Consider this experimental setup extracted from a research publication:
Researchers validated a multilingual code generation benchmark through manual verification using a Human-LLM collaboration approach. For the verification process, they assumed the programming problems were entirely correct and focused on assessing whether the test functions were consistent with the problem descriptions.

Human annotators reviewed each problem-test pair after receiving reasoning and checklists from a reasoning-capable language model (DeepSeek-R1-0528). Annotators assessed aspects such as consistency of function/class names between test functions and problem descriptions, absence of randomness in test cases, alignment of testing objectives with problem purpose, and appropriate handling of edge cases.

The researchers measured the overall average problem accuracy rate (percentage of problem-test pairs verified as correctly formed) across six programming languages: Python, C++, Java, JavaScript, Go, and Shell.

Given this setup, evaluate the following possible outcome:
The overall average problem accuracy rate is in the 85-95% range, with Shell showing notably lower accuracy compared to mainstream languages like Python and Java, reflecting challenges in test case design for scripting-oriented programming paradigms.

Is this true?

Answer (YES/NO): NO